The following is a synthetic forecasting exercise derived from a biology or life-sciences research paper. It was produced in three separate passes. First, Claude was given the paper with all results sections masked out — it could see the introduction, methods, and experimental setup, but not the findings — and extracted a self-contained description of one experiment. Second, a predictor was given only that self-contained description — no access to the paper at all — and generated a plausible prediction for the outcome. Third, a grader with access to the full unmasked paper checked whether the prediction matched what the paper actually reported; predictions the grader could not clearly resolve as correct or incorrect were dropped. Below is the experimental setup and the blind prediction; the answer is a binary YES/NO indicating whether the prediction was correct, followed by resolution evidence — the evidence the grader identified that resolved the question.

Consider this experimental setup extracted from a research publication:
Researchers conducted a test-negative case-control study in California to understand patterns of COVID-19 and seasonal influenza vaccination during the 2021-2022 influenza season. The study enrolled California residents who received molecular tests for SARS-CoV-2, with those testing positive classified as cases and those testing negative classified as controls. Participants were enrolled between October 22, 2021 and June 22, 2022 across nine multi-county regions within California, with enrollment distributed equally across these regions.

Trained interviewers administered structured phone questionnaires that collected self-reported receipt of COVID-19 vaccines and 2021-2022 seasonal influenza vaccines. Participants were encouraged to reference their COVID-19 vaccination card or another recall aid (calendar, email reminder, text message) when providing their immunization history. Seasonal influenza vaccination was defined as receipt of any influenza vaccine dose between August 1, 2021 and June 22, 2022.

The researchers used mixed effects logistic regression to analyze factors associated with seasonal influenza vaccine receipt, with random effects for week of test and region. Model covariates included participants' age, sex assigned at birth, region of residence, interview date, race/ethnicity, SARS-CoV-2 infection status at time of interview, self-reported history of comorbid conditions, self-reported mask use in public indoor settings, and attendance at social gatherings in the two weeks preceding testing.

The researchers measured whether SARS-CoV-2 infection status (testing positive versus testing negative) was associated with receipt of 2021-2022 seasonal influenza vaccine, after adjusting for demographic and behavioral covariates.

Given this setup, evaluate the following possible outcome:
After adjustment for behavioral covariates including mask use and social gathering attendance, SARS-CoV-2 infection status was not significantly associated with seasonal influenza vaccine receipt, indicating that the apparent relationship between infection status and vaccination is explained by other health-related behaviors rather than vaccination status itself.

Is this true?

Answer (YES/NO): NO